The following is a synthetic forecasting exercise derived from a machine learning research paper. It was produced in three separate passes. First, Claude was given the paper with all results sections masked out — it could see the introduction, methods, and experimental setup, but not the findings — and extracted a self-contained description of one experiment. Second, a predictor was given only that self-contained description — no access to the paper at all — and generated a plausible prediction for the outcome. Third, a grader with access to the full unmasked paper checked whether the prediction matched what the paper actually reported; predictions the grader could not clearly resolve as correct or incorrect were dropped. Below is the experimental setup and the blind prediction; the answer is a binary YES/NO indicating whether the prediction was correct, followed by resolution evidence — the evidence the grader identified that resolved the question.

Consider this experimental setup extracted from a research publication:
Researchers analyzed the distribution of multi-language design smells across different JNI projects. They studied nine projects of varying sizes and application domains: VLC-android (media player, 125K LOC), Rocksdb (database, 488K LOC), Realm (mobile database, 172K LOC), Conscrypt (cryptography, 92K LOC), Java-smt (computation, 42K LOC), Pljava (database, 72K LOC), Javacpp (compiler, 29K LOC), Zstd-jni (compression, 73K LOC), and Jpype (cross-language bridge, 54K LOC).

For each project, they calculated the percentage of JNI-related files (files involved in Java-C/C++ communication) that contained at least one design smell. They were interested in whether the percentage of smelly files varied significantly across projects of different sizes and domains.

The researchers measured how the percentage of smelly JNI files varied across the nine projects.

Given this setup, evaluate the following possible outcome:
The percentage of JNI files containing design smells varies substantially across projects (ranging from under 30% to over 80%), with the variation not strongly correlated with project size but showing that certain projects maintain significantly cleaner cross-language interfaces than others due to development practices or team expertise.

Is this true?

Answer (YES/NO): NO